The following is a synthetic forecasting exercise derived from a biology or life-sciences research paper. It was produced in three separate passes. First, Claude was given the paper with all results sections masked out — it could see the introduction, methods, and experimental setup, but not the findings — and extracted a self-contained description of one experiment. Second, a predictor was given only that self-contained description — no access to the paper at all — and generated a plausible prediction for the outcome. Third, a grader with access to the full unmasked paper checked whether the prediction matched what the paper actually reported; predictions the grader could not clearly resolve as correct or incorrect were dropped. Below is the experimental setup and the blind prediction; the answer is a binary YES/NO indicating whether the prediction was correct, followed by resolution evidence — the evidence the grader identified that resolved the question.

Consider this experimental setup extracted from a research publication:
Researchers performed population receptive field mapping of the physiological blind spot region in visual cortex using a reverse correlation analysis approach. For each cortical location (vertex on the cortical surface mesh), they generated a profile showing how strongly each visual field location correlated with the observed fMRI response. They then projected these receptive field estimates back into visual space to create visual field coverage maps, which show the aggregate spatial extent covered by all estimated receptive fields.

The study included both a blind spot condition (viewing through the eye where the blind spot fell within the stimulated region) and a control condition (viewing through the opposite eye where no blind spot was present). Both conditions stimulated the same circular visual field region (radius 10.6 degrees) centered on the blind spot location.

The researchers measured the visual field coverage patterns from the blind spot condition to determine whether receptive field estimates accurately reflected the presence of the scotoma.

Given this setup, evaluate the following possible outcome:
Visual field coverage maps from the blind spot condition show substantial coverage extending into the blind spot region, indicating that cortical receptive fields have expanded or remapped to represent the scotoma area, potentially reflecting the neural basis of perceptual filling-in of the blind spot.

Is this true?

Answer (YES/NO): NO